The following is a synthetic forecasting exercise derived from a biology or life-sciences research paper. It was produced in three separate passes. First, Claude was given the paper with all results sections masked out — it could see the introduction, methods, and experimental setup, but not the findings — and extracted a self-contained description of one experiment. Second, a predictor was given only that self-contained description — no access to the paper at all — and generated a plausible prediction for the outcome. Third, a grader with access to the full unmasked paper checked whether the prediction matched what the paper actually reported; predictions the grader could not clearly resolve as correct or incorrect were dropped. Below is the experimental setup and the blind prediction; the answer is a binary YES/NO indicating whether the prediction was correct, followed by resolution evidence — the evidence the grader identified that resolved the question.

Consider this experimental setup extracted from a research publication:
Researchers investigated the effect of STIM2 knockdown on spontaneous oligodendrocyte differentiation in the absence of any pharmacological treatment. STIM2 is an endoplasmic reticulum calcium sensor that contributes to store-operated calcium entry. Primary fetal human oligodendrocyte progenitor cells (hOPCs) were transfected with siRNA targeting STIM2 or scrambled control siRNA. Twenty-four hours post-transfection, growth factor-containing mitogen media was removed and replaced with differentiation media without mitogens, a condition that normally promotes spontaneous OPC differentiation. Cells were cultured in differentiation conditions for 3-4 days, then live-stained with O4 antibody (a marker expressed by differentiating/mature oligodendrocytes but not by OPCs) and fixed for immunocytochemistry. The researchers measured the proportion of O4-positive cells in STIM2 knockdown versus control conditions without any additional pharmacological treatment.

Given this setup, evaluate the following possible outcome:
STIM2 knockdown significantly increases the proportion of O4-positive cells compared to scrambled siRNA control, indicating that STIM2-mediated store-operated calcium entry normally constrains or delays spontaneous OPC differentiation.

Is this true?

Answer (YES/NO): NO